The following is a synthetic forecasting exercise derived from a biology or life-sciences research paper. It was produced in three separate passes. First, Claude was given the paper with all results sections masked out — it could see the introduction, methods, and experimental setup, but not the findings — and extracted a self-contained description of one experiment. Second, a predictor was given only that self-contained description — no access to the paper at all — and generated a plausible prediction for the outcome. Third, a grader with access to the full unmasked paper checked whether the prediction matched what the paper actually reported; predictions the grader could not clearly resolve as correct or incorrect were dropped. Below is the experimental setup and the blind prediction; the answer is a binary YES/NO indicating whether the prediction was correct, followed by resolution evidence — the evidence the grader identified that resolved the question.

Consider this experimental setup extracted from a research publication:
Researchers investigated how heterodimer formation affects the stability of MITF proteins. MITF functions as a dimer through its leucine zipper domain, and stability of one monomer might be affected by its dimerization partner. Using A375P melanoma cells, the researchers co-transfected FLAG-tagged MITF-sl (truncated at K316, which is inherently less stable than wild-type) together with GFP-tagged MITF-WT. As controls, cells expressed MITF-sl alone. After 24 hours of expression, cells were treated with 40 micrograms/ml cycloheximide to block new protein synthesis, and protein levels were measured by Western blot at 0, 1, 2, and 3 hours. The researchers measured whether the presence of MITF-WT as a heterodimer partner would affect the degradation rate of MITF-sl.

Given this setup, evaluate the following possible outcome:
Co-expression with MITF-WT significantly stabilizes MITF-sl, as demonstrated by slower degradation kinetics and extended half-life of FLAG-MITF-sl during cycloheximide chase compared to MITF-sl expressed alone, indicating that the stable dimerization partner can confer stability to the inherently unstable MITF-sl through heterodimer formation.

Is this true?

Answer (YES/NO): YES